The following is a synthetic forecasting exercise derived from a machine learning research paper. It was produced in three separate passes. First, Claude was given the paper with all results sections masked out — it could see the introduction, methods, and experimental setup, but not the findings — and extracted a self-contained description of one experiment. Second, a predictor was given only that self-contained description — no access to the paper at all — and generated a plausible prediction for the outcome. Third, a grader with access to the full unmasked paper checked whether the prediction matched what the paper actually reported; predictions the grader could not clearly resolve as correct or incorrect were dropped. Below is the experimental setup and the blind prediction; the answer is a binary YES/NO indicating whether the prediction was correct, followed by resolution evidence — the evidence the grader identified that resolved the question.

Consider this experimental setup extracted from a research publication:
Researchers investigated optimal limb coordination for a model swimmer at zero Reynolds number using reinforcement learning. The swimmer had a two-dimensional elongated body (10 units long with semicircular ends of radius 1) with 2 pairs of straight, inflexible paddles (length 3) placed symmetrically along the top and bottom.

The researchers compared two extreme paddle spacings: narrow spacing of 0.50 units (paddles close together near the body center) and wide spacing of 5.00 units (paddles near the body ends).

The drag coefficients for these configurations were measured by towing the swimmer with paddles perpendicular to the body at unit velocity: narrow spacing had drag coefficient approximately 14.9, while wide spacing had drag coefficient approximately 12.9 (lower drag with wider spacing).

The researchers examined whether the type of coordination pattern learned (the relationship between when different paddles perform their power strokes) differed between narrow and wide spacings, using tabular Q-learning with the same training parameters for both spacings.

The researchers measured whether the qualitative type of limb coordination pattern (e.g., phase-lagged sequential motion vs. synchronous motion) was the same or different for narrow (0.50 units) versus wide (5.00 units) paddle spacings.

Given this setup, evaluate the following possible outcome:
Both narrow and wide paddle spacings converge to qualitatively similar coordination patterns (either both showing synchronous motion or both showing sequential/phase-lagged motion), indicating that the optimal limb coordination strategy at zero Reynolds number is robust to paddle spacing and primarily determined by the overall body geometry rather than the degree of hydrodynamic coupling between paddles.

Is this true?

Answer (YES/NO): NO